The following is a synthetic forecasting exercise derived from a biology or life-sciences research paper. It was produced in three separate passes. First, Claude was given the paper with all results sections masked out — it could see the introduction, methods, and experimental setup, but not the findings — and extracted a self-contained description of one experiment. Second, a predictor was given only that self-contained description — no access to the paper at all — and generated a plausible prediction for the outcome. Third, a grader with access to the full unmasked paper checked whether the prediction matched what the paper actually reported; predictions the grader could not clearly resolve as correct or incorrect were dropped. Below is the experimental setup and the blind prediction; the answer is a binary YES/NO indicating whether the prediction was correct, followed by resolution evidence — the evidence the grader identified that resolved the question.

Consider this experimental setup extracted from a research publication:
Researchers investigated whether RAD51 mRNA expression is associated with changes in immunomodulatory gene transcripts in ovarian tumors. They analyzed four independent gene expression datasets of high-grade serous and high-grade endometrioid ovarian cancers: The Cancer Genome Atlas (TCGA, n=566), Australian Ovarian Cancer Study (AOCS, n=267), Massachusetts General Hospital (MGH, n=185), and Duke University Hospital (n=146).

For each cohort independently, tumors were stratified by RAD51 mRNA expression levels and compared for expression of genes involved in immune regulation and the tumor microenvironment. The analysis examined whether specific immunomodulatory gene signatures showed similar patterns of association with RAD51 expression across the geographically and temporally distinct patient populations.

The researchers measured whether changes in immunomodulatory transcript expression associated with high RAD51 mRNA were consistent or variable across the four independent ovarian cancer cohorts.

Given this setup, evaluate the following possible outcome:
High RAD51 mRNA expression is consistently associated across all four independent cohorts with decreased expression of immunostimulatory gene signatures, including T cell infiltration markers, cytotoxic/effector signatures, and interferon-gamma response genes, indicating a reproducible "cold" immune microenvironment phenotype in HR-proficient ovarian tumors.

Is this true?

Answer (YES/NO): NO